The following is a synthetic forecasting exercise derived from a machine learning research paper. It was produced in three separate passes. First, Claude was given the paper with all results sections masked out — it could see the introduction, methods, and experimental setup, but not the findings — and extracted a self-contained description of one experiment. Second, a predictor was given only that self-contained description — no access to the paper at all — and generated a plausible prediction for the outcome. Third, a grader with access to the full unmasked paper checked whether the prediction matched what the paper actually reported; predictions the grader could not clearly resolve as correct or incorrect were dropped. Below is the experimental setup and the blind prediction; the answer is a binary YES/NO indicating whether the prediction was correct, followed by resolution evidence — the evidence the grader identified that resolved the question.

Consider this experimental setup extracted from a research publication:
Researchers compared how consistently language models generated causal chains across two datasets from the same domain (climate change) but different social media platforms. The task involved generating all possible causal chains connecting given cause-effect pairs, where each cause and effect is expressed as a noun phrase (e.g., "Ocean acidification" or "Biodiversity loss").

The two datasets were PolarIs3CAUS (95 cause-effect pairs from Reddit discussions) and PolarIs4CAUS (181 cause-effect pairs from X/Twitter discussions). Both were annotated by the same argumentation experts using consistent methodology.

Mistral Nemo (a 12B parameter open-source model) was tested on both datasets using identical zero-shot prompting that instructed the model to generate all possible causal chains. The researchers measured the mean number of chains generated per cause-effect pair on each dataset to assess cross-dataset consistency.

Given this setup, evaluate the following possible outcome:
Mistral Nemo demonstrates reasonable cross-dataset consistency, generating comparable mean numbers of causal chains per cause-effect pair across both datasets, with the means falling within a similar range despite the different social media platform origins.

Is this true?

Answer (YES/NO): YES